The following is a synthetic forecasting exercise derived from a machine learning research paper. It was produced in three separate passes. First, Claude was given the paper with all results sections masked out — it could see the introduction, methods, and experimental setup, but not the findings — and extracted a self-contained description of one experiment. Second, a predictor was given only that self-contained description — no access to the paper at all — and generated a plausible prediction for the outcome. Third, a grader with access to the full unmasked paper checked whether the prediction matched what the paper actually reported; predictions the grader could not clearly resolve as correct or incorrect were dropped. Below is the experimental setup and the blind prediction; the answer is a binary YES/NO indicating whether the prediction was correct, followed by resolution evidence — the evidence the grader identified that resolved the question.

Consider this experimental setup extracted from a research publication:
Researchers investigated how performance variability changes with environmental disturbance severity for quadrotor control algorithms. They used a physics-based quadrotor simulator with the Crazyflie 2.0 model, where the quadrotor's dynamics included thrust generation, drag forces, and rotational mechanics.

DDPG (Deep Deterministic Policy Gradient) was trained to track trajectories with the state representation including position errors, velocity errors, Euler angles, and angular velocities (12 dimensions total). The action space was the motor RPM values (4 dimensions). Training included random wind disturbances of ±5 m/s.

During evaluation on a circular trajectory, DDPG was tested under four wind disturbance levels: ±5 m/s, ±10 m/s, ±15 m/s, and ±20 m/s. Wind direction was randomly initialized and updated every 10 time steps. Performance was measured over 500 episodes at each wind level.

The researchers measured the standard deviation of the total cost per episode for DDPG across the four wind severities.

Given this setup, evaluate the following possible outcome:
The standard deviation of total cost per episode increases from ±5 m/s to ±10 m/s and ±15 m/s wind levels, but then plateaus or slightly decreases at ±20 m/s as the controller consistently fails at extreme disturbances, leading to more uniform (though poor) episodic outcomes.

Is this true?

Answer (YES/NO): NO